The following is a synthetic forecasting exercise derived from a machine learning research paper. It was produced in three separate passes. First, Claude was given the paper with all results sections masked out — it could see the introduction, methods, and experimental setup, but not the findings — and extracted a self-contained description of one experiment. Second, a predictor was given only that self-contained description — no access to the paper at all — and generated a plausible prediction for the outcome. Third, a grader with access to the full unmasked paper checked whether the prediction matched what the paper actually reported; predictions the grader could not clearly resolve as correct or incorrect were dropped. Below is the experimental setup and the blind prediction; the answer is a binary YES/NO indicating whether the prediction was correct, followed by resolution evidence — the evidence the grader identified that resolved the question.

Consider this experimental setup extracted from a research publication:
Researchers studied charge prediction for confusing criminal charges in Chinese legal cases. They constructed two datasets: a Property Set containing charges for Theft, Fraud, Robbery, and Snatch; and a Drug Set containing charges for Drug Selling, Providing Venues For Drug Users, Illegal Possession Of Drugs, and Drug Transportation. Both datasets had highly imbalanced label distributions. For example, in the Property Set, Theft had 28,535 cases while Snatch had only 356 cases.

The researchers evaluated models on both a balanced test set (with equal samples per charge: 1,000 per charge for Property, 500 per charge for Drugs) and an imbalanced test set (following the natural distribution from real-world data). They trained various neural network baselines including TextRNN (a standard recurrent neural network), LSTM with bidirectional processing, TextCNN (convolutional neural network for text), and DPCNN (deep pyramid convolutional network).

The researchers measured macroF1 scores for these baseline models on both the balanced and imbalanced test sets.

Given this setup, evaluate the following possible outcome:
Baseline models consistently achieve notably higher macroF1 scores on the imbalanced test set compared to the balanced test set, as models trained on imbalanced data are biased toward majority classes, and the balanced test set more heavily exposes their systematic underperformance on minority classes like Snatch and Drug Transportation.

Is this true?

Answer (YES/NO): NO